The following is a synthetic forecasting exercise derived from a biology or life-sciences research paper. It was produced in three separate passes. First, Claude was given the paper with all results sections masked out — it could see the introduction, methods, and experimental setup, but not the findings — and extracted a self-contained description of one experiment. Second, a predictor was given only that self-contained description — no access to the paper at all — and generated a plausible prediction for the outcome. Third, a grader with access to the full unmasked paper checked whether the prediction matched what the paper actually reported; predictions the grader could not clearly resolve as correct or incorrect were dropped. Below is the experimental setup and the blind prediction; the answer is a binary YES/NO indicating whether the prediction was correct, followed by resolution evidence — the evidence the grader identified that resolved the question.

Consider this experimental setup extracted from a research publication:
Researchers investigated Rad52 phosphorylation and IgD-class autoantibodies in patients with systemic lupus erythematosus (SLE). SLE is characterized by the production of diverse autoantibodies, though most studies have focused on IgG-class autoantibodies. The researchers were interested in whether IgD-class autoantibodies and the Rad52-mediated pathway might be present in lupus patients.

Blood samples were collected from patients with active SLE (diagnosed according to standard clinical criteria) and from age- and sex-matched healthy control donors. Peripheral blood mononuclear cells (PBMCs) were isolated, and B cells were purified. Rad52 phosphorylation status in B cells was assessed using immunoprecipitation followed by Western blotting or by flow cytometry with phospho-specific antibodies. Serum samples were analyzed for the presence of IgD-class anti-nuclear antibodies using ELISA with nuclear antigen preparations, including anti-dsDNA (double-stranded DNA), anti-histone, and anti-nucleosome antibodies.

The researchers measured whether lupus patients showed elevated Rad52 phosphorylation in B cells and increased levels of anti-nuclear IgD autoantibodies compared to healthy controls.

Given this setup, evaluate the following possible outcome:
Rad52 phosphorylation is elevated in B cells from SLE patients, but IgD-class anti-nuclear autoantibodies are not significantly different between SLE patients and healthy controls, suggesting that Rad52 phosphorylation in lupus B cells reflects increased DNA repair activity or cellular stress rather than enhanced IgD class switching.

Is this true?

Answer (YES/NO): NO